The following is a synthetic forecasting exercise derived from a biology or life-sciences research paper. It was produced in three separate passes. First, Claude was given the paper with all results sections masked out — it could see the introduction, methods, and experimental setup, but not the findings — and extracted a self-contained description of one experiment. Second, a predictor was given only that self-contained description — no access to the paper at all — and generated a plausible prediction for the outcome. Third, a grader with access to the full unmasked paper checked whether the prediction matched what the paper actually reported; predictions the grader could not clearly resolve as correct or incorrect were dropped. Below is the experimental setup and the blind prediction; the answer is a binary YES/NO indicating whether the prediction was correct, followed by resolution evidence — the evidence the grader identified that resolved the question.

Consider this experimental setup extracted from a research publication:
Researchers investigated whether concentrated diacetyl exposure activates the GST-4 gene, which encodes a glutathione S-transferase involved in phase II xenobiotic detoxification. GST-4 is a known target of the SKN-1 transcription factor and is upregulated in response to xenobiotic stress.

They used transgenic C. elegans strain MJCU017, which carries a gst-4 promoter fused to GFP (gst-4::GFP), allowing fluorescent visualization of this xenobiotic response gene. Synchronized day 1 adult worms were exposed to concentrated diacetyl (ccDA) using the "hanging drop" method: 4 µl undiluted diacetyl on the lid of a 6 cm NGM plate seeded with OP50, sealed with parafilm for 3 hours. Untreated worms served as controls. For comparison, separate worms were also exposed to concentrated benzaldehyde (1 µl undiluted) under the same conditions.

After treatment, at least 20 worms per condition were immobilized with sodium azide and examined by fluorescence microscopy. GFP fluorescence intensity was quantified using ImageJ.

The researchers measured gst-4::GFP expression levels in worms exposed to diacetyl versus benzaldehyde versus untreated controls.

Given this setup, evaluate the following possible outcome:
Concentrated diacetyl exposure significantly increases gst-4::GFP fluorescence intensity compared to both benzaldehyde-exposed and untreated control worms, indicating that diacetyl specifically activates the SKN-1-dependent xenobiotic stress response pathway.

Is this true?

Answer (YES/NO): NO